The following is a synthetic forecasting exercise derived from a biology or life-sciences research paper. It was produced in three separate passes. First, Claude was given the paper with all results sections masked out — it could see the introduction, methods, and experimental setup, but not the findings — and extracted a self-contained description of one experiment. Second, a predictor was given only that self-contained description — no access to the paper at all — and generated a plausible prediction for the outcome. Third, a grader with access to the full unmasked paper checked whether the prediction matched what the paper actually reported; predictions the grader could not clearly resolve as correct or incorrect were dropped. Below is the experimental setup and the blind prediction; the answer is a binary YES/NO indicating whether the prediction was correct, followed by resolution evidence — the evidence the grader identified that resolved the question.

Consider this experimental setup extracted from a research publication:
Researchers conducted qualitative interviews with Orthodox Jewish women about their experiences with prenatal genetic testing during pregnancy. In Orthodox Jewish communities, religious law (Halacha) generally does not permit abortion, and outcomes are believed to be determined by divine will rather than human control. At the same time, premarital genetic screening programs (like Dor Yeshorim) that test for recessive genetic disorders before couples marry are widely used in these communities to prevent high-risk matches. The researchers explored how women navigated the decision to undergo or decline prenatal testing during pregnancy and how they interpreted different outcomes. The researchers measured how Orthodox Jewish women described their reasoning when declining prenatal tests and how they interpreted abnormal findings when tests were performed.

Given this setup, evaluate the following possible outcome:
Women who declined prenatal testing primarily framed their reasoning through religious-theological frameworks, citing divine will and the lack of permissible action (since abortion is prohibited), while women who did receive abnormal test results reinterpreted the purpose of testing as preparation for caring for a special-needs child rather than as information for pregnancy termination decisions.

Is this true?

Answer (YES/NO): NO